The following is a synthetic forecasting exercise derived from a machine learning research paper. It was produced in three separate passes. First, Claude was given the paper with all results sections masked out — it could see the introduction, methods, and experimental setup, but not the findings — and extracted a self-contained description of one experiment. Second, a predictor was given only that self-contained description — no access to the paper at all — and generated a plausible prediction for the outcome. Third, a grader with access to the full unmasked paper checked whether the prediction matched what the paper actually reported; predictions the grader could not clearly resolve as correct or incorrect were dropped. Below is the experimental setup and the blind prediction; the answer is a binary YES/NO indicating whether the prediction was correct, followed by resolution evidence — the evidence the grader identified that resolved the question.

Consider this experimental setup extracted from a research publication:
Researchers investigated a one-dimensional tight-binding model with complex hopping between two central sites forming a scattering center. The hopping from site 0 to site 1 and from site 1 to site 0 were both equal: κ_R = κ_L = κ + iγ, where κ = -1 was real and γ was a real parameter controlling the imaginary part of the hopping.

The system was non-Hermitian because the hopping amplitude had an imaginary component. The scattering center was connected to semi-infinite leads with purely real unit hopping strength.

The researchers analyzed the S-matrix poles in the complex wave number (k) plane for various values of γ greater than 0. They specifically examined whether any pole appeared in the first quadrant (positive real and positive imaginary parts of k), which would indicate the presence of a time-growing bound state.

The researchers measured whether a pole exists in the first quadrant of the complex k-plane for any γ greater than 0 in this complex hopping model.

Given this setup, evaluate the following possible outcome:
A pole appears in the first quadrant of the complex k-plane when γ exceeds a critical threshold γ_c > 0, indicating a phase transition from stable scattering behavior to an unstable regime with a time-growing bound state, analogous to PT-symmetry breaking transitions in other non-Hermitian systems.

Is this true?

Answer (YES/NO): NO